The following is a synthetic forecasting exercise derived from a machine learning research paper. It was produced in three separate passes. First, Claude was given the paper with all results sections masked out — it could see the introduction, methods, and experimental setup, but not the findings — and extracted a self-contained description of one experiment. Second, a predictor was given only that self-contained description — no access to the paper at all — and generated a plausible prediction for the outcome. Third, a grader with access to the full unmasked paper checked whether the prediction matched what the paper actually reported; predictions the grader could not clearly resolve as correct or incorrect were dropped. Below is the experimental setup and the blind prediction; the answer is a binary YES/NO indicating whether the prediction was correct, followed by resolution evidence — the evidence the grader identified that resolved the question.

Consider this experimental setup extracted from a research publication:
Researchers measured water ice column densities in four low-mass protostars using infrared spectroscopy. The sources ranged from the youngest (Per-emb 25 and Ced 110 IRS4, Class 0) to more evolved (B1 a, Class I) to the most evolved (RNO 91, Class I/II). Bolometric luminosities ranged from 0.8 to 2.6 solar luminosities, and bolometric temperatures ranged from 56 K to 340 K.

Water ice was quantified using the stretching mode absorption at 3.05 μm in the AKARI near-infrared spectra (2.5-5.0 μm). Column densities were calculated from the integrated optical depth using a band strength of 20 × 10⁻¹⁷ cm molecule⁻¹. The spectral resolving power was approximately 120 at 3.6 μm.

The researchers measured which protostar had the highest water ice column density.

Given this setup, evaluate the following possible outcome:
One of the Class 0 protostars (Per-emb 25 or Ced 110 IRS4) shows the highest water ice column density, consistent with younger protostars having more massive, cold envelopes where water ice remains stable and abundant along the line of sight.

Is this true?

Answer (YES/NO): NO